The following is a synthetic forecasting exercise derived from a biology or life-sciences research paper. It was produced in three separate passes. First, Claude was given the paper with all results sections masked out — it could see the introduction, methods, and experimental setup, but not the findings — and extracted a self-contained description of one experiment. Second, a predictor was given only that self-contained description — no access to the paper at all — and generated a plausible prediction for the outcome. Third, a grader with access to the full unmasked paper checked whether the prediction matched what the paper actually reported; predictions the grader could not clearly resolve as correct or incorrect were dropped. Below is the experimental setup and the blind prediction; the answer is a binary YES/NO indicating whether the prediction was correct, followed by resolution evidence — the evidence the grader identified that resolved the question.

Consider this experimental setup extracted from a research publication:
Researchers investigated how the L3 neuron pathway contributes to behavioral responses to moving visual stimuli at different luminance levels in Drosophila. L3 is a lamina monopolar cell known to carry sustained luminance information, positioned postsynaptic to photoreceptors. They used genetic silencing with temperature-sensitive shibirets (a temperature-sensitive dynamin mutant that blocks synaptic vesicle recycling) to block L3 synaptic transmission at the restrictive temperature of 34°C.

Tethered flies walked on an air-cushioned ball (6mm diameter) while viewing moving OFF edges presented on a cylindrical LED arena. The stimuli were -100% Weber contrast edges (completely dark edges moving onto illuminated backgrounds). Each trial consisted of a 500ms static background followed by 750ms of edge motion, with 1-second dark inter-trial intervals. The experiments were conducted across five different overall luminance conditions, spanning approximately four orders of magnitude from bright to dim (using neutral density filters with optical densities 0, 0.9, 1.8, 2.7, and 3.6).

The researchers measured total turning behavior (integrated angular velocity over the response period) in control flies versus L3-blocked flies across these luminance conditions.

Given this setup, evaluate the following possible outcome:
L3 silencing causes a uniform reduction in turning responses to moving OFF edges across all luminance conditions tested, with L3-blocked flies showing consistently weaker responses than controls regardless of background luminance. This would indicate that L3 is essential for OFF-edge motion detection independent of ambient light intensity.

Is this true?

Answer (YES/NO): NO